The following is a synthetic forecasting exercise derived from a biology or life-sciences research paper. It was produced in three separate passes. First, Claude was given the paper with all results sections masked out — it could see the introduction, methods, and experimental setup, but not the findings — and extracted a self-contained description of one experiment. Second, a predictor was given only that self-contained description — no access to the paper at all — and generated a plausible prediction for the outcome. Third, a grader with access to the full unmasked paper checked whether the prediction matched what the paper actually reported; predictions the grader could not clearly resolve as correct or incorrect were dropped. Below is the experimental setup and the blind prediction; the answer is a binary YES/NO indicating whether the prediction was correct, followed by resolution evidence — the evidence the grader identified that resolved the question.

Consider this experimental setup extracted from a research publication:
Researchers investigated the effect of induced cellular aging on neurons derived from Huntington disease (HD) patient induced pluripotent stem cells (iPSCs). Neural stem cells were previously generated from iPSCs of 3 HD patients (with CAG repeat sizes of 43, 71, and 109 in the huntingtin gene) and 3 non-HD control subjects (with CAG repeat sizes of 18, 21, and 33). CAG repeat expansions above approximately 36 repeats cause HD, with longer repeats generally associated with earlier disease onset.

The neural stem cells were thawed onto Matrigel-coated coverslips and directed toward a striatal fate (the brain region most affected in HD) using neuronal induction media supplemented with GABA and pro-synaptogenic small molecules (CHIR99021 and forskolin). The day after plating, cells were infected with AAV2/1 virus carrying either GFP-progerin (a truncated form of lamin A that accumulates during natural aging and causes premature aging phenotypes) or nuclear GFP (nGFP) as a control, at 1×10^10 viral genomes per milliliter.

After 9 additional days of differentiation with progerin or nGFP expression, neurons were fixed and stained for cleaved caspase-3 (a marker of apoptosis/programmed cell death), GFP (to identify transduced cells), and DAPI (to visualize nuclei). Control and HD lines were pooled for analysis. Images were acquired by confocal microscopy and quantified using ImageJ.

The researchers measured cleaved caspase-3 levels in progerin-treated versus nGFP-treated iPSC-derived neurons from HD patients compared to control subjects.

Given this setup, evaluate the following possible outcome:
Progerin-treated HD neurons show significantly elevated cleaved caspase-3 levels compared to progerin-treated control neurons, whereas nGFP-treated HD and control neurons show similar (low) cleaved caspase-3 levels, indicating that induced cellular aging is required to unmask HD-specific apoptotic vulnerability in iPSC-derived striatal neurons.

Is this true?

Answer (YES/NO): NO